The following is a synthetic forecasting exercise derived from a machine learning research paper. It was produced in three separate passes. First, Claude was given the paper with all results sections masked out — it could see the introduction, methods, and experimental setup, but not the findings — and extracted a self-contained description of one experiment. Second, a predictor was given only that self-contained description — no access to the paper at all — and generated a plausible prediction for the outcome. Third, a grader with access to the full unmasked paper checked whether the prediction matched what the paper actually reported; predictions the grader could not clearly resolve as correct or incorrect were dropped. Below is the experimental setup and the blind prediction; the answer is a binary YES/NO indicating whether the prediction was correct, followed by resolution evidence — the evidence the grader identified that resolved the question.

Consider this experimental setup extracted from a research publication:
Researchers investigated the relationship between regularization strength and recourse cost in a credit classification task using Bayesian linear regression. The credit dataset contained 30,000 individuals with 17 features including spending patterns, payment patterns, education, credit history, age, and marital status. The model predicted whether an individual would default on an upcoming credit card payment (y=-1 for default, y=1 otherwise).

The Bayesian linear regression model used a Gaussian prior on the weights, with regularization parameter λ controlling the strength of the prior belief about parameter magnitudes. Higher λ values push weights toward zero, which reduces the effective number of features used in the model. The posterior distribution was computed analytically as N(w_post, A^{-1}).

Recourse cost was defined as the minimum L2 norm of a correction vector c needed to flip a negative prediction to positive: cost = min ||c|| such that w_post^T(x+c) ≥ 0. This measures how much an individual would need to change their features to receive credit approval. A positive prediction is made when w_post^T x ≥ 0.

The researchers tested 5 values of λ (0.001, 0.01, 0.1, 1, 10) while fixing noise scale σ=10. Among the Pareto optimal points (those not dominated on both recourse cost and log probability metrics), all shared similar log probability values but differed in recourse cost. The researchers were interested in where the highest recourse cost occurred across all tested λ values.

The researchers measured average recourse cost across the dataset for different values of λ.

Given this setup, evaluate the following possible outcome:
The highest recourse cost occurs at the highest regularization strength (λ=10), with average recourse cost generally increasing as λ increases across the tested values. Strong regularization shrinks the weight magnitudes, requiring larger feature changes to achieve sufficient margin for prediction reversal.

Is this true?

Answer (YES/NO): NO